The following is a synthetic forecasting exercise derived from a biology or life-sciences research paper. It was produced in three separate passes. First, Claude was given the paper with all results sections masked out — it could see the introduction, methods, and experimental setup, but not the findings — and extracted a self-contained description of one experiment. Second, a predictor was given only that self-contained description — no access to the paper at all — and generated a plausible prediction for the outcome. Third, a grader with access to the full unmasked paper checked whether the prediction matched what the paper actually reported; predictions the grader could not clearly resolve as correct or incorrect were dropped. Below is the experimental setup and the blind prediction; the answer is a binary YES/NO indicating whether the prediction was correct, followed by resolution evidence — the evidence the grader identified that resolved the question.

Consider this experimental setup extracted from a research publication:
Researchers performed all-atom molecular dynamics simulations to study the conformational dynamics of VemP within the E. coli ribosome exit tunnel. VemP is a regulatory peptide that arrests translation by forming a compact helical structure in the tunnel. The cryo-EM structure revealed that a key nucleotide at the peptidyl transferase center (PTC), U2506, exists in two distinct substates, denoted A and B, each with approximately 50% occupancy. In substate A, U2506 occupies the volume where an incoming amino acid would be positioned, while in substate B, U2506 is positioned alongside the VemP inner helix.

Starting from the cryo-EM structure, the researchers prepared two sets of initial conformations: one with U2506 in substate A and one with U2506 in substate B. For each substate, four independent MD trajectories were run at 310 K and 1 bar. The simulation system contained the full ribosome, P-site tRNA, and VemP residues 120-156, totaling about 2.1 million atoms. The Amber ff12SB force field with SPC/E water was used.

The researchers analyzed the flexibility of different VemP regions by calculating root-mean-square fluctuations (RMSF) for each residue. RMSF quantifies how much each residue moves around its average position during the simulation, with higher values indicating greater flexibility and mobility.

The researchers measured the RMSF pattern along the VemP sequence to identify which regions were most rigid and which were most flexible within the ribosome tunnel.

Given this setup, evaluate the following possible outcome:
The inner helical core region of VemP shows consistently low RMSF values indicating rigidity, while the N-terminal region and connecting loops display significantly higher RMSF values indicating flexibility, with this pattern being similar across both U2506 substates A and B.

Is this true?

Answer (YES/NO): NO